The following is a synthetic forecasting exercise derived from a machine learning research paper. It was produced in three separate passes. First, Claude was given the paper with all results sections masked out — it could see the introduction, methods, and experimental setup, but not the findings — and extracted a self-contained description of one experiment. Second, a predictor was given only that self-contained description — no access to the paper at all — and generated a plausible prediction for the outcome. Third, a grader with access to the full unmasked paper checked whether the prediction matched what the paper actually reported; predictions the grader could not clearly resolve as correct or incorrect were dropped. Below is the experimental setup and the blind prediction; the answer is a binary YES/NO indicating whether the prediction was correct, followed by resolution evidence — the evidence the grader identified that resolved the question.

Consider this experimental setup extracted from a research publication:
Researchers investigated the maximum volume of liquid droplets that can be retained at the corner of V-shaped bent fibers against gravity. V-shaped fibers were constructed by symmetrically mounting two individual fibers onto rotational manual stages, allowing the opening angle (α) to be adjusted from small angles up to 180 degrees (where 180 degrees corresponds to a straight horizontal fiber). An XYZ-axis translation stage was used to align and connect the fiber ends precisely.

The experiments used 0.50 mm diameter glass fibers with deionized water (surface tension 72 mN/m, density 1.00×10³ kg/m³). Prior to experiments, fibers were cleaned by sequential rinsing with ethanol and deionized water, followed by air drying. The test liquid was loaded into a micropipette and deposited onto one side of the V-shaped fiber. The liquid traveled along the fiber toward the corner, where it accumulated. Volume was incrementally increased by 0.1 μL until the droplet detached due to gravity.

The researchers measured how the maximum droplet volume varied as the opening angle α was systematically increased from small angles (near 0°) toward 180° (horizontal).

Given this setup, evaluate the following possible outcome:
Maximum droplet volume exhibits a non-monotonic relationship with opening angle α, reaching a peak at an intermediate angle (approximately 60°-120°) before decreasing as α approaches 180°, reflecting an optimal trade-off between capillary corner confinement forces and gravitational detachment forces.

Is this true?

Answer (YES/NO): NO